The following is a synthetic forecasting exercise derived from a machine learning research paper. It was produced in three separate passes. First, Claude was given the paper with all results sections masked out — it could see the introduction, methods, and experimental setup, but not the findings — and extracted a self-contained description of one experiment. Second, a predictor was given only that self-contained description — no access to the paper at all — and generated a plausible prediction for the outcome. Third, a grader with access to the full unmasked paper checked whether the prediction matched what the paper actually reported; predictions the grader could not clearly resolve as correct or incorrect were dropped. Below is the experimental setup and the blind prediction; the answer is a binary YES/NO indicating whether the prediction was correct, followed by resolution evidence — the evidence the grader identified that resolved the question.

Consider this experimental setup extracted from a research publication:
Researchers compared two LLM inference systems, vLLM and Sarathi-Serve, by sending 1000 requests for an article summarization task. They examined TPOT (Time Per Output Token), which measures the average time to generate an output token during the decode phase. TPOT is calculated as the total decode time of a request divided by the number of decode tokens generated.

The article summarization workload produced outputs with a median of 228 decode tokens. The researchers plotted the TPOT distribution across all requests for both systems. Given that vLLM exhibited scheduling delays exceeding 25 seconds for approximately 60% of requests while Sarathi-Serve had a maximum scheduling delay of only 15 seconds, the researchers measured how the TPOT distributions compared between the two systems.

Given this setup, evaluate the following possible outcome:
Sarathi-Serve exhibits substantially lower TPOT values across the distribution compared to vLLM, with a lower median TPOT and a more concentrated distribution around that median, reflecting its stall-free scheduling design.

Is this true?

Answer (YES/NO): NO